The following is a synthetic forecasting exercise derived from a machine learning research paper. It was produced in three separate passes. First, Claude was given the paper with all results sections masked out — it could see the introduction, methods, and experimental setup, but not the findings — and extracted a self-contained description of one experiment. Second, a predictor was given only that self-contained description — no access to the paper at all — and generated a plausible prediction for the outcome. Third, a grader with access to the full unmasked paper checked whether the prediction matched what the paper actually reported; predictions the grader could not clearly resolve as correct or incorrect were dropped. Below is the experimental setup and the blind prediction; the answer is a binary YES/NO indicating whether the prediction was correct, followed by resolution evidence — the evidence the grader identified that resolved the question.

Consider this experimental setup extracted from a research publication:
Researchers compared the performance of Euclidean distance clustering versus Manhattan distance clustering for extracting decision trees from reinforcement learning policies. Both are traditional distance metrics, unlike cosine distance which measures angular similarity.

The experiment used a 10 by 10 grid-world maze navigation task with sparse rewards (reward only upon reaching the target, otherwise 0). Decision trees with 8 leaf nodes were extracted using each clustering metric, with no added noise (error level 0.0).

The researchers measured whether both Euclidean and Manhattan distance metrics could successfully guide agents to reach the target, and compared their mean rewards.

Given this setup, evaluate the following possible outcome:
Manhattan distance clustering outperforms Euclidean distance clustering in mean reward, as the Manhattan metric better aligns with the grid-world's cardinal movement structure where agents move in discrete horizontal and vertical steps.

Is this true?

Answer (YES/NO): YES